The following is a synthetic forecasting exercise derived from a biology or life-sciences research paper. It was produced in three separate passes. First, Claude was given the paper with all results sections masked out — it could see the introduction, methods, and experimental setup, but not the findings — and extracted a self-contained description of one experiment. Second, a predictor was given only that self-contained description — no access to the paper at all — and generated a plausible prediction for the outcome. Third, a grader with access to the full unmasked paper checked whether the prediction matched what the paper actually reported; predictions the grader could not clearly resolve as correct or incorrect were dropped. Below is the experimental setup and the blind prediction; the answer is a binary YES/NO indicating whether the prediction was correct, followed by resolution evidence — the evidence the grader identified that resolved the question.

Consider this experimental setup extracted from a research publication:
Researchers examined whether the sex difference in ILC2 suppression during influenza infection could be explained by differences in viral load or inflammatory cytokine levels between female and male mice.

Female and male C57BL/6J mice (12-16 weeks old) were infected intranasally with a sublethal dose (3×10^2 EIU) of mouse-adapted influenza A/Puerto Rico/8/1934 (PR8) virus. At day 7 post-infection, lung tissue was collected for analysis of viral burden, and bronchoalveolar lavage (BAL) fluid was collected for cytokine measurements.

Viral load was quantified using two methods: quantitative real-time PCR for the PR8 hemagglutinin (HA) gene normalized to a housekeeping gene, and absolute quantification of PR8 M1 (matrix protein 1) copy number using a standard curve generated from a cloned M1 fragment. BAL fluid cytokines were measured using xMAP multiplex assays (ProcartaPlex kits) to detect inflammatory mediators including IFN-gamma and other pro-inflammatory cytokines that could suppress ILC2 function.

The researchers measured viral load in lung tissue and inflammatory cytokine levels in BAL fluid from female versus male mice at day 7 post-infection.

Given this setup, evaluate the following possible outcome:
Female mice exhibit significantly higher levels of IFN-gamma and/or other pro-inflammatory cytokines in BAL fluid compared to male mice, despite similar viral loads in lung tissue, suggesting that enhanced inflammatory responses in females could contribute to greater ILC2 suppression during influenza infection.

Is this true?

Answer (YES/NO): NO